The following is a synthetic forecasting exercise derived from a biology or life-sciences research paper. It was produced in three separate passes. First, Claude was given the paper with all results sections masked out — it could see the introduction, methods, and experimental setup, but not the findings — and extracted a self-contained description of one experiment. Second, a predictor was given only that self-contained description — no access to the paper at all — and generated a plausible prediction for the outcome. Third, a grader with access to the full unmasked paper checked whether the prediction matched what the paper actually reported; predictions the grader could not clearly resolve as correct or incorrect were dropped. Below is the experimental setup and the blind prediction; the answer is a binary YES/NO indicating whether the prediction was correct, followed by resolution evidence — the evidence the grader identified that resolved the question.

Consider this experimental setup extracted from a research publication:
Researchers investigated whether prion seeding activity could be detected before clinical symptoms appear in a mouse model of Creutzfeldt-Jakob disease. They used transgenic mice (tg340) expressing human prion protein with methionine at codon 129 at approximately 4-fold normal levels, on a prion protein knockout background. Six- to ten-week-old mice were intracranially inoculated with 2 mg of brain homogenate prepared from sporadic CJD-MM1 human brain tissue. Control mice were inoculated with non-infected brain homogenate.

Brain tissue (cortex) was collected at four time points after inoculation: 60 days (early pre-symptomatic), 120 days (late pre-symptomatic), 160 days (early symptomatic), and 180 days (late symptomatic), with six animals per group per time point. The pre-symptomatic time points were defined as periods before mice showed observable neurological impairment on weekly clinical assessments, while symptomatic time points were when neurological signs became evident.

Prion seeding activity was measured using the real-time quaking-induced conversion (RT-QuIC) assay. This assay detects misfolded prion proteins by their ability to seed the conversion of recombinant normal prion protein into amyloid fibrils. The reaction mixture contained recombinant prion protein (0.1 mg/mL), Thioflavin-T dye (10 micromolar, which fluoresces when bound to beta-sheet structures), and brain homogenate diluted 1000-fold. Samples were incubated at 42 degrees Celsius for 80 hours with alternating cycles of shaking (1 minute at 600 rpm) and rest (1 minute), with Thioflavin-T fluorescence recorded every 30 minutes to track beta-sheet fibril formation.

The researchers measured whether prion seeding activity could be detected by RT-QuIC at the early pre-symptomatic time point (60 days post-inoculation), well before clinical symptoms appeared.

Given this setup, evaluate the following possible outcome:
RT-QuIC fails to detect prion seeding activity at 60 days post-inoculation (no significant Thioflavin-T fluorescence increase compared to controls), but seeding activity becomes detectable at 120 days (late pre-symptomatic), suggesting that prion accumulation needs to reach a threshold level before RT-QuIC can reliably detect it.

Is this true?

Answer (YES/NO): NO